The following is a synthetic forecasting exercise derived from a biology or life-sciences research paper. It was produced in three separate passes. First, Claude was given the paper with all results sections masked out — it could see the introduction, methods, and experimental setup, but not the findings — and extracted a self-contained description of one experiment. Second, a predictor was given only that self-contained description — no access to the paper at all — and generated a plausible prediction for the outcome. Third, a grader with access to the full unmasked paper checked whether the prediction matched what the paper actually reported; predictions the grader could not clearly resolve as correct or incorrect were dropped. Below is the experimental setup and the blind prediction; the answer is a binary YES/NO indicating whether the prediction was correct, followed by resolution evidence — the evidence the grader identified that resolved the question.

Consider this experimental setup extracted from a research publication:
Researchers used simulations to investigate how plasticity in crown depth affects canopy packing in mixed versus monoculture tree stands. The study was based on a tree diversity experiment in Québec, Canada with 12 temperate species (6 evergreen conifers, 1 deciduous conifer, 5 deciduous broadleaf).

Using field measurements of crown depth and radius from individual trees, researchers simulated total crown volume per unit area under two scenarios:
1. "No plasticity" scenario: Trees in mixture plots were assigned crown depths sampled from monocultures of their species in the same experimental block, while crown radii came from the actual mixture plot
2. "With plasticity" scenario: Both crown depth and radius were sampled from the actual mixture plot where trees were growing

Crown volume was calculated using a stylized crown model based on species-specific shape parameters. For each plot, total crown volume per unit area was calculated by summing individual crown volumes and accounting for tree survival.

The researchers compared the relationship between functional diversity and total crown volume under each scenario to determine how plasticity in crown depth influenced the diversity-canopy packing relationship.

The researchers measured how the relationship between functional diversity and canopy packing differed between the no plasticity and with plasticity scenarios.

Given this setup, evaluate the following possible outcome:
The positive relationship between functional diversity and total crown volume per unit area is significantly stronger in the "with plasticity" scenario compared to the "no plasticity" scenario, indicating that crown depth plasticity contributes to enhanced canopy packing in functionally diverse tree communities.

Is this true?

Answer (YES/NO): YES